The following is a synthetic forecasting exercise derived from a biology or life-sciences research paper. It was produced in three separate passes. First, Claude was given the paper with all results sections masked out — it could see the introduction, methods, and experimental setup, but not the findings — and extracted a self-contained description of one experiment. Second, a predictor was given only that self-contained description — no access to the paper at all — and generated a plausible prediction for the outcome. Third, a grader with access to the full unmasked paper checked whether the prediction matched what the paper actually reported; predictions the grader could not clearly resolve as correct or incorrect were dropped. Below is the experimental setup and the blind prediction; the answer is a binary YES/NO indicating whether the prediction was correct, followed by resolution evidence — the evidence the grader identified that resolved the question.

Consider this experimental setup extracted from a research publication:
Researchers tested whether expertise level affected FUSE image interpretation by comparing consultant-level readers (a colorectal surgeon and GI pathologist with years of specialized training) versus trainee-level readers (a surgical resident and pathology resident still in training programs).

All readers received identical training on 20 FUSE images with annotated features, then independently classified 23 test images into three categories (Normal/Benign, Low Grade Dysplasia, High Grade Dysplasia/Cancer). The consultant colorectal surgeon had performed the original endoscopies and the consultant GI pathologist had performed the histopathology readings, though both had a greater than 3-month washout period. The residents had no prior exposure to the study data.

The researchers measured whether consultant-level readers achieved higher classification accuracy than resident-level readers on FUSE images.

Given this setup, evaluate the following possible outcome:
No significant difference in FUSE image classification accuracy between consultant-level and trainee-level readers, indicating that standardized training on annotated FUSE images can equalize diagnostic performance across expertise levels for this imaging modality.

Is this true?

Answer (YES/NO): YES